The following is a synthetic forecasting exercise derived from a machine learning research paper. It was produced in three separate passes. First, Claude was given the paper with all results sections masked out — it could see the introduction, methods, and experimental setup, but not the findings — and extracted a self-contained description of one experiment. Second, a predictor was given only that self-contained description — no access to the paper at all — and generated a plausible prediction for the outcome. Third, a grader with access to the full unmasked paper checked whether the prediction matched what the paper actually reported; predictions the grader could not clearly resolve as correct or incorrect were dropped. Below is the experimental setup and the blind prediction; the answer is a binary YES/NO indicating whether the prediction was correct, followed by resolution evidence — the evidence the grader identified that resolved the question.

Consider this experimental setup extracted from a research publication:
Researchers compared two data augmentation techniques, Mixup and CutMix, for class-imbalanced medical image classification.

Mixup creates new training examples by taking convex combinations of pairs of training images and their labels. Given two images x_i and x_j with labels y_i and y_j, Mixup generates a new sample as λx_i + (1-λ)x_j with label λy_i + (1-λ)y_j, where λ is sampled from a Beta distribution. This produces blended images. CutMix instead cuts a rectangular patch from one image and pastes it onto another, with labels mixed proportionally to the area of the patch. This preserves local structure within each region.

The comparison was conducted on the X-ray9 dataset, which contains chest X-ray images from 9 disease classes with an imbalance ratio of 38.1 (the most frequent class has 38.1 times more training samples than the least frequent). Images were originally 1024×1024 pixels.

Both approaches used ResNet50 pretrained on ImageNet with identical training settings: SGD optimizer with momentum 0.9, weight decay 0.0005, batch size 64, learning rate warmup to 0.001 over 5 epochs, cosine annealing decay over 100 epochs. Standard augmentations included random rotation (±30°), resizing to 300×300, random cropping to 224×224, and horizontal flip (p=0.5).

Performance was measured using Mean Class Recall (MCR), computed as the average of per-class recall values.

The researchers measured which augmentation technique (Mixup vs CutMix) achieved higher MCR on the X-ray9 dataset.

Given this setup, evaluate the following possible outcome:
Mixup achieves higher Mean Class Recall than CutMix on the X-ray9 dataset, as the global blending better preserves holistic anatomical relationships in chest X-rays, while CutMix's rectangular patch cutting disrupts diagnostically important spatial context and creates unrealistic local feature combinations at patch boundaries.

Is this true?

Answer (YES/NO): NO